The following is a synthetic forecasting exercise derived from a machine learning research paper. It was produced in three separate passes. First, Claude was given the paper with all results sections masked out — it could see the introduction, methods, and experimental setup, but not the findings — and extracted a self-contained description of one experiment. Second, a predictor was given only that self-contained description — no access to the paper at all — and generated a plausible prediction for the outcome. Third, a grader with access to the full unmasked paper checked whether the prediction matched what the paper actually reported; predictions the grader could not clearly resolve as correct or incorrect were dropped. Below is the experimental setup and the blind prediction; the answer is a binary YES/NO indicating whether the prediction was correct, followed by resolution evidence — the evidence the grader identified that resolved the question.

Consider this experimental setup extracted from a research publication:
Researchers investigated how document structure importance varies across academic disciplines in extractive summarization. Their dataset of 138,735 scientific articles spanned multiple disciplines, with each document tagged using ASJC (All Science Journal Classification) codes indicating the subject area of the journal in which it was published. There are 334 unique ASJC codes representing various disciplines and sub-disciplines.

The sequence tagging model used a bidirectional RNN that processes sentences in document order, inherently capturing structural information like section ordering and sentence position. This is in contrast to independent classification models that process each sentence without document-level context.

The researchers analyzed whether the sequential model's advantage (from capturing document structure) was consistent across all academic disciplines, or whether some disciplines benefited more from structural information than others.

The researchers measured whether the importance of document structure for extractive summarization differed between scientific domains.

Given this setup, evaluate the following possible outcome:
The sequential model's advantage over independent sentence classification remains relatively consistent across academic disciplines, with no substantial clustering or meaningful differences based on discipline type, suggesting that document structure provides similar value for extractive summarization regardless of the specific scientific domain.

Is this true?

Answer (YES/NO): NO